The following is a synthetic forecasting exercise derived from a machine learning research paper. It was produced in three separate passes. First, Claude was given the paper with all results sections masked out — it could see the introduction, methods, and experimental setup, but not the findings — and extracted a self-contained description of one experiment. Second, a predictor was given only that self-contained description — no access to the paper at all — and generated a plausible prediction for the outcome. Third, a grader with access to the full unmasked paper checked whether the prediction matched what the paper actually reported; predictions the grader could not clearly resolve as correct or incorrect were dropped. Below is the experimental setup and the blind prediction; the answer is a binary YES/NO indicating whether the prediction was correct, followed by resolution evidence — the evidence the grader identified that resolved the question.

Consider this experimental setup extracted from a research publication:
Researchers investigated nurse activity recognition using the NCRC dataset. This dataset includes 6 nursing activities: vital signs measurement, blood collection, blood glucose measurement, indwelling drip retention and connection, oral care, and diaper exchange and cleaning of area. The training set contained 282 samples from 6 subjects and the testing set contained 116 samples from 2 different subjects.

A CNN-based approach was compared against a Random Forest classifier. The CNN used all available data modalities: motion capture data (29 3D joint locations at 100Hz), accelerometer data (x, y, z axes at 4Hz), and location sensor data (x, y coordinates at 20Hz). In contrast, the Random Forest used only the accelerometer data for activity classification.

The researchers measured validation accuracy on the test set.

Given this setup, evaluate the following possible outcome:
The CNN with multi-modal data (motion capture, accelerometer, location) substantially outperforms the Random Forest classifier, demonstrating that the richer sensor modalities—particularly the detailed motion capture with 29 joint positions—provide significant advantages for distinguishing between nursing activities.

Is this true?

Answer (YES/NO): NO